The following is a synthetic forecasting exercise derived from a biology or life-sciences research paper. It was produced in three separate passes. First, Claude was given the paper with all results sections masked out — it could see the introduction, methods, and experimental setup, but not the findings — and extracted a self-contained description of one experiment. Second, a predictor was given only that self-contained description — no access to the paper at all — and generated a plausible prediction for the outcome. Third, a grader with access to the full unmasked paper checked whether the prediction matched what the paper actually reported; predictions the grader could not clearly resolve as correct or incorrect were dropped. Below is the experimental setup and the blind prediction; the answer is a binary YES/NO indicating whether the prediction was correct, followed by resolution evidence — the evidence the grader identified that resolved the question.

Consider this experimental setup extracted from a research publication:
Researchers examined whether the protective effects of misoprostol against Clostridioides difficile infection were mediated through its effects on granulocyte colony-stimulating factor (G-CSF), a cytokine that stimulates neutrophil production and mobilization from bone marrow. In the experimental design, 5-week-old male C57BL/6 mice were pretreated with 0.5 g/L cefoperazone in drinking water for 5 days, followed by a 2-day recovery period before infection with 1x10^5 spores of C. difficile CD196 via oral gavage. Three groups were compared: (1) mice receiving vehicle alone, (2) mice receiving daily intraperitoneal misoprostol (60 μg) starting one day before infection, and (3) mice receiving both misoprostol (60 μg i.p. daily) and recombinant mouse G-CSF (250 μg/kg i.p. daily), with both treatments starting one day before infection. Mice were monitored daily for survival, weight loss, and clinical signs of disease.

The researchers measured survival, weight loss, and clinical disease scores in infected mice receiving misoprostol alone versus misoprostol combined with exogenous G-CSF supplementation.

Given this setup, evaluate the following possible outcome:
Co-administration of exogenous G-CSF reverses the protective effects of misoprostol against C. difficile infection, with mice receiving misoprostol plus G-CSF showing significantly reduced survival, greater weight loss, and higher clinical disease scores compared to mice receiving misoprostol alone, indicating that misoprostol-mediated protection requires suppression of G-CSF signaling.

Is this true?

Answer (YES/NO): NO